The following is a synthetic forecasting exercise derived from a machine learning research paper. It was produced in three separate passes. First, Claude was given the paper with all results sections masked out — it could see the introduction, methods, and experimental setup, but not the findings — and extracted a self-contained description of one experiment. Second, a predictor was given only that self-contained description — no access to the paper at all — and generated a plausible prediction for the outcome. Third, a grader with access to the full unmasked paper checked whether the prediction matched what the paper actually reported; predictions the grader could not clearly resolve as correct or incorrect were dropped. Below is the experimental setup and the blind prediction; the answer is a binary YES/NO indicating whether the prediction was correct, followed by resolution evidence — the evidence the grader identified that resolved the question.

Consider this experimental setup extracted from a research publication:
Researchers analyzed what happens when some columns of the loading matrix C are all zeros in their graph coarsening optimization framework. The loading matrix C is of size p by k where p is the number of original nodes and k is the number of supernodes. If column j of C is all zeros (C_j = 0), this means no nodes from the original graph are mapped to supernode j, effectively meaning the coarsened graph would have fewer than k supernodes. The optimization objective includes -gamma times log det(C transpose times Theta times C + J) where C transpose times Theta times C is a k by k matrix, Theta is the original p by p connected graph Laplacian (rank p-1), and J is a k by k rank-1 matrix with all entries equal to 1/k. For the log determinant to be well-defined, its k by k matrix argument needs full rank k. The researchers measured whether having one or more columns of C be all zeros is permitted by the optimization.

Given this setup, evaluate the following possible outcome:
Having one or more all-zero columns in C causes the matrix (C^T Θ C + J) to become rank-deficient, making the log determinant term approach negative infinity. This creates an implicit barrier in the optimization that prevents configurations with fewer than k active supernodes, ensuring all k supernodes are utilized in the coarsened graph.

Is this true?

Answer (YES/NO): YES